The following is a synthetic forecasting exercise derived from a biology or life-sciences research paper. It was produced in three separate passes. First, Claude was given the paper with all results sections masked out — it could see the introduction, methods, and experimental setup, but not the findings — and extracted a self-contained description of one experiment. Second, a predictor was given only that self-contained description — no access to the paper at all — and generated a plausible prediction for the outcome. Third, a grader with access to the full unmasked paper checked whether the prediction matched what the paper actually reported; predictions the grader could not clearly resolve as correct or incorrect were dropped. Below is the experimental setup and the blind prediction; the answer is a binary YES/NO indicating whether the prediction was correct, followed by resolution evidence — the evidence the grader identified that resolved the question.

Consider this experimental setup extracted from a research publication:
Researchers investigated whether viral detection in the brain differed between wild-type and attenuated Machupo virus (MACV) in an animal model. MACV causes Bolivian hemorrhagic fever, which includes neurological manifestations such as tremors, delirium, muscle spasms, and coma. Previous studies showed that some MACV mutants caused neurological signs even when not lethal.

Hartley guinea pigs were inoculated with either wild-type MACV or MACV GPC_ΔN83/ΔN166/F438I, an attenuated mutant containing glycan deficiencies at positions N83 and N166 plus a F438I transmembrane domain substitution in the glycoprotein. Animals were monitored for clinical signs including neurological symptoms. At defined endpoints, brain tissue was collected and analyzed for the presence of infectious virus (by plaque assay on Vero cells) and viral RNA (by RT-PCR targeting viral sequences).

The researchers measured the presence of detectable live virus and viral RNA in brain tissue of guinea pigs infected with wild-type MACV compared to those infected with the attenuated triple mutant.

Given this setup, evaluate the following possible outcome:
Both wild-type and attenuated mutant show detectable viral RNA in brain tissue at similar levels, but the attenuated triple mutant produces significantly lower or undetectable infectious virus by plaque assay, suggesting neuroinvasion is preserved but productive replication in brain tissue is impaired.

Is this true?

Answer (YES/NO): NO